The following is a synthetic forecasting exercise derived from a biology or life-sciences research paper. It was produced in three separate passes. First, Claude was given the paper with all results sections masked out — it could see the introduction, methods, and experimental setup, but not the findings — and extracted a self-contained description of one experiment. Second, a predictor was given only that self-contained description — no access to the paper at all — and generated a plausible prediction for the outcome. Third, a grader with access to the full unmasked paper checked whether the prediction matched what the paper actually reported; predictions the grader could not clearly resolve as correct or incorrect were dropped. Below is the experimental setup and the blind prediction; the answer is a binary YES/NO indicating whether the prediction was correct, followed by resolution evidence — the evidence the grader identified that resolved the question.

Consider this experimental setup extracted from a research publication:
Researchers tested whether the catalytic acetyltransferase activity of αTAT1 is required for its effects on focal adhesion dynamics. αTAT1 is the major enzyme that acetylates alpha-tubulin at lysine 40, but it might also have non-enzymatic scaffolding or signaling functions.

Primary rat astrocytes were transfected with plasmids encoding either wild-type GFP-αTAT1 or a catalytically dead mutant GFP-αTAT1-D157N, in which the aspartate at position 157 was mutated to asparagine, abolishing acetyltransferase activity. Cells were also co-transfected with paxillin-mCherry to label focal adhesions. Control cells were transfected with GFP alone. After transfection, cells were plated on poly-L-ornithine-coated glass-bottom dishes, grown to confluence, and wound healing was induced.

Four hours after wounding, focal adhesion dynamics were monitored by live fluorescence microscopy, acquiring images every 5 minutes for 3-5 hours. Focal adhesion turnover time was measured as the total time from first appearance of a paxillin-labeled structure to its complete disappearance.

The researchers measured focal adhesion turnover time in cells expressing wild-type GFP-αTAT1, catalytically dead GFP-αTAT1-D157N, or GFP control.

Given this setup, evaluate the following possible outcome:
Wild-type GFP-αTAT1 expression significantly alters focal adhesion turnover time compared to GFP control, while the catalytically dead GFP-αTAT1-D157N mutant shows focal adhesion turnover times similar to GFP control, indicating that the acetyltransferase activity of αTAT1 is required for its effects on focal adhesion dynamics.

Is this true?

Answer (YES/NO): YES